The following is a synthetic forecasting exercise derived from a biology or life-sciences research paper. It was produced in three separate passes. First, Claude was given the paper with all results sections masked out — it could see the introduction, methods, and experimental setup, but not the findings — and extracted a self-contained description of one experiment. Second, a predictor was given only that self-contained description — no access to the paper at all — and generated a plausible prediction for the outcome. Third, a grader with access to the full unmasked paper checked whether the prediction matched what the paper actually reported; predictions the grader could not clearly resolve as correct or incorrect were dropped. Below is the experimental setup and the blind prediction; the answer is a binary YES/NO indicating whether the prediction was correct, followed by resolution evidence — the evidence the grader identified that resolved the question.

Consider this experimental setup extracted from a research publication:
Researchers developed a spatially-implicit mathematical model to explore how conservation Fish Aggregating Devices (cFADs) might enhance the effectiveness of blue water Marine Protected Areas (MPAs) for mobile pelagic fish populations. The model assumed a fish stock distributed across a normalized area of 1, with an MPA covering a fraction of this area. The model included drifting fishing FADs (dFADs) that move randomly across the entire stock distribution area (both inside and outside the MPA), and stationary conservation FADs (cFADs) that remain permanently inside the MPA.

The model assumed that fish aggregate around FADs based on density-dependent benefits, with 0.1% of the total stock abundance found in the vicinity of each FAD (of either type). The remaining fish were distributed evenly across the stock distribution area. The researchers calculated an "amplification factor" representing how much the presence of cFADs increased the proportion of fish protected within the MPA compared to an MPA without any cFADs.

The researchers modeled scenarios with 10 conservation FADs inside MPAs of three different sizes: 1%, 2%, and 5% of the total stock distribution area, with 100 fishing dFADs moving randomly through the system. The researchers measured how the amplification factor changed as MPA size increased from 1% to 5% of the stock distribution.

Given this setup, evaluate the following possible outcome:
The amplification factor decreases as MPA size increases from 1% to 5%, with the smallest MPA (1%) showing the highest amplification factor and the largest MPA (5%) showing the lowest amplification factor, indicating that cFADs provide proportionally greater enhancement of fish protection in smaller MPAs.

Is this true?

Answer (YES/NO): YES